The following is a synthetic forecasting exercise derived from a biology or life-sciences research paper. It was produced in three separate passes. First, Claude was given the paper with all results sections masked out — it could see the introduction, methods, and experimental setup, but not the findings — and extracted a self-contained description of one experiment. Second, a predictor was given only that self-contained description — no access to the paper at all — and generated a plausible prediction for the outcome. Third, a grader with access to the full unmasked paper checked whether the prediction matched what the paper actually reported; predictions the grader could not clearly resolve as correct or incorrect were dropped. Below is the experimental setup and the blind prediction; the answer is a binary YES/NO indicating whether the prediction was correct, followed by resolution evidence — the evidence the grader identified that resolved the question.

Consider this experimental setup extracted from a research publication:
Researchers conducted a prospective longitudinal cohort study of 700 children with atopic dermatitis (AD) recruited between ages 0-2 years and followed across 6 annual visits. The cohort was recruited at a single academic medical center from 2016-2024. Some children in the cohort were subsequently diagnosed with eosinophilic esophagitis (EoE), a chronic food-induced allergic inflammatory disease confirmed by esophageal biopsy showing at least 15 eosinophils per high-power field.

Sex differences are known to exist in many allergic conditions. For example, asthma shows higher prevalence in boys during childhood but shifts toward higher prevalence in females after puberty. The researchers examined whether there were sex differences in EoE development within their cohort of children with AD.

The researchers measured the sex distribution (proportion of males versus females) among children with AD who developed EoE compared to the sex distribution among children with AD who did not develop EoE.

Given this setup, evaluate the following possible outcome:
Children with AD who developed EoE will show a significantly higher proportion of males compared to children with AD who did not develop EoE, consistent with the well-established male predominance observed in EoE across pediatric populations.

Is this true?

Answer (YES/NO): NO